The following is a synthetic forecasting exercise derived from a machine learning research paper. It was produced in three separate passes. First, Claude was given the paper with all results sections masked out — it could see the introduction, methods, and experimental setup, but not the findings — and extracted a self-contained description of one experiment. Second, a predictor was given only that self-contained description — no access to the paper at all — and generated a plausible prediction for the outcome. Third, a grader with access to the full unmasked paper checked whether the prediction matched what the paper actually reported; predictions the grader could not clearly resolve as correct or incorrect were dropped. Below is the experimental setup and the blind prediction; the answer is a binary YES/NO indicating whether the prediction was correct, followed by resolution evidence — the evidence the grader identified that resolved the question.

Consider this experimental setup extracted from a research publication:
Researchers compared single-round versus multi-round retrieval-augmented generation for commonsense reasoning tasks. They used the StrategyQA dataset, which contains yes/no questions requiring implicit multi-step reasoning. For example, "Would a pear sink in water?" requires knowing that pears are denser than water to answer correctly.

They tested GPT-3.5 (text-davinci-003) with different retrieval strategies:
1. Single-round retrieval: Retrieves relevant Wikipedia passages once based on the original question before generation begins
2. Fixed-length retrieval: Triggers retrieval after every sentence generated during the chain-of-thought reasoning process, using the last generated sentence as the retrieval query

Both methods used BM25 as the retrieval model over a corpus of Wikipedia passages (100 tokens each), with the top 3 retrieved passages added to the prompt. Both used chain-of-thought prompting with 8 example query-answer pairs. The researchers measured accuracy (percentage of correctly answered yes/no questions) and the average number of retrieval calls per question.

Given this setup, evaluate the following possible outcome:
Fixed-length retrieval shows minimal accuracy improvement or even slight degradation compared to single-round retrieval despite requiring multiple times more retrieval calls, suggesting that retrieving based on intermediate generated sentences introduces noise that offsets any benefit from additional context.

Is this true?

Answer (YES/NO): YES